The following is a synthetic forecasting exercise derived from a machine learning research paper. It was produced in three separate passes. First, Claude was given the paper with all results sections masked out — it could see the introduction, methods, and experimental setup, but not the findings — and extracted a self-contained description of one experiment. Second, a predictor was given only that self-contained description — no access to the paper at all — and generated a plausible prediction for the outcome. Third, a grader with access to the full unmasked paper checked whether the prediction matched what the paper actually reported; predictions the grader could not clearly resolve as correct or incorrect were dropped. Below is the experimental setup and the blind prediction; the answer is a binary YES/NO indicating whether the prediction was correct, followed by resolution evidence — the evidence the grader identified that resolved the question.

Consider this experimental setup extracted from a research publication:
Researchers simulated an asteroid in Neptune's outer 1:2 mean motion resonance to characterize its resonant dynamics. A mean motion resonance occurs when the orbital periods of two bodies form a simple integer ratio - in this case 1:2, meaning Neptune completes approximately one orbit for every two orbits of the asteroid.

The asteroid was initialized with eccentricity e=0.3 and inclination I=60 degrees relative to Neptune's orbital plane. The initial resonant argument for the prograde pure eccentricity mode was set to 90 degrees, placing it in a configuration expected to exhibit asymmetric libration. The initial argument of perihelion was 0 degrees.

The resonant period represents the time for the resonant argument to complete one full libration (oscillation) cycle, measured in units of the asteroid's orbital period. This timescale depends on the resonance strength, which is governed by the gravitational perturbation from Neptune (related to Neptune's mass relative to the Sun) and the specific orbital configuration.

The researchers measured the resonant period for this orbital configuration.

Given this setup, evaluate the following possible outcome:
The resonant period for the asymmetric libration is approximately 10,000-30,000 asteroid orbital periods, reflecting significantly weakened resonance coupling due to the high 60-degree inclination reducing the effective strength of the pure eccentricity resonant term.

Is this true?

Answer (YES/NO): NO